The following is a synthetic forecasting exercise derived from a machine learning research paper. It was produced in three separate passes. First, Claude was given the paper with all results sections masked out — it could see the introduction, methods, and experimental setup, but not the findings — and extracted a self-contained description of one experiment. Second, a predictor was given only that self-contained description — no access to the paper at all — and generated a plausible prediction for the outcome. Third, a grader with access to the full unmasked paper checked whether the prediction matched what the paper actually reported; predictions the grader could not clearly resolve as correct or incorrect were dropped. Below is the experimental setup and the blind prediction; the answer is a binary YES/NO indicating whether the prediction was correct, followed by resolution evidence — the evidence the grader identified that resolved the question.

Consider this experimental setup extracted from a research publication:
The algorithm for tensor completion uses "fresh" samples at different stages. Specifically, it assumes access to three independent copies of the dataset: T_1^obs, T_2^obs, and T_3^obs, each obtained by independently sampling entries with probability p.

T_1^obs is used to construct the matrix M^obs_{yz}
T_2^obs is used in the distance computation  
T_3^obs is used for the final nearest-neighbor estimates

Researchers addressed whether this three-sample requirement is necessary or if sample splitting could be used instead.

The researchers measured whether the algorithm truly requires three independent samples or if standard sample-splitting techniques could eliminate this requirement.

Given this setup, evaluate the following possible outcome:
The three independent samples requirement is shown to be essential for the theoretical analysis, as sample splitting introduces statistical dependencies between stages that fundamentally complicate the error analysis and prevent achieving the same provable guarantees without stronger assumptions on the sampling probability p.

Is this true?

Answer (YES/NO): NO